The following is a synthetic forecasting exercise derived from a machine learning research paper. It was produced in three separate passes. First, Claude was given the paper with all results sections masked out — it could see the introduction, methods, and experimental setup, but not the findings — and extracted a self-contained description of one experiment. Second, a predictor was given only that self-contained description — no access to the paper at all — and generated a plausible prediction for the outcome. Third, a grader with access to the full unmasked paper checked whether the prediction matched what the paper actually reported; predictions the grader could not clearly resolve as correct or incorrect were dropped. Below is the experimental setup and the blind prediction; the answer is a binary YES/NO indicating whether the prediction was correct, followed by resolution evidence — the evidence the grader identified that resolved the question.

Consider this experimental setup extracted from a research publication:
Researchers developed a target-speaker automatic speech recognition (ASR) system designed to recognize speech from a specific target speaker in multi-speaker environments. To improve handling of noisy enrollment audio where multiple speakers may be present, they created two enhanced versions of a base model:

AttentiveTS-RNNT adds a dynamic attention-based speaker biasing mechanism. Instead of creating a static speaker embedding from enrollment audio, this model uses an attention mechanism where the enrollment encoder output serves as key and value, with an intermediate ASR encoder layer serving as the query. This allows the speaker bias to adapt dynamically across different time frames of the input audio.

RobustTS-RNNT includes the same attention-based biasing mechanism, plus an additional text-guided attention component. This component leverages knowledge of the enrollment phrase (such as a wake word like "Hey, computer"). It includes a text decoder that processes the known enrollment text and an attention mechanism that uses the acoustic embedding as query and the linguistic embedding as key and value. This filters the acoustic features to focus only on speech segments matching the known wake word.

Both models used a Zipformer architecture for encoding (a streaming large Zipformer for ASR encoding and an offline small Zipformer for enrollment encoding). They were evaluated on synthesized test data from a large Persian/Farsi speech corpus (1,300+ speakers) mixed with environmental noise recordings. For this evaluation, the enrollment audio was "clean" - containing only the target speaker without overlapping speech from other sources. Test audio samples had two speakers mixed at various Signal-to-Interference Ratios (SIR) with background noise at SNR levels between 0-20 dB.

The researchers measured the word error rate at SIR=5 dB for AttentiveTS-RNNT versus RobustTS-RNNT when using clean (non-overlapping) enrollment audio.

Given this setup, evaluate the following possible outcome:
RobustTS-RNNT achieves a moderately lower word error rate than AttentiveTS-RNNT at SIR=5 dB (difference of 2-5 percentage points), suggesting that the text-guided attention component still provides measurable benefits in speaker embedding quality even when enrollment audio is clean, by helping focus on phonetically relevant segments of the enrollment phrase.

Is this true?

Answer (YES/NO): NO